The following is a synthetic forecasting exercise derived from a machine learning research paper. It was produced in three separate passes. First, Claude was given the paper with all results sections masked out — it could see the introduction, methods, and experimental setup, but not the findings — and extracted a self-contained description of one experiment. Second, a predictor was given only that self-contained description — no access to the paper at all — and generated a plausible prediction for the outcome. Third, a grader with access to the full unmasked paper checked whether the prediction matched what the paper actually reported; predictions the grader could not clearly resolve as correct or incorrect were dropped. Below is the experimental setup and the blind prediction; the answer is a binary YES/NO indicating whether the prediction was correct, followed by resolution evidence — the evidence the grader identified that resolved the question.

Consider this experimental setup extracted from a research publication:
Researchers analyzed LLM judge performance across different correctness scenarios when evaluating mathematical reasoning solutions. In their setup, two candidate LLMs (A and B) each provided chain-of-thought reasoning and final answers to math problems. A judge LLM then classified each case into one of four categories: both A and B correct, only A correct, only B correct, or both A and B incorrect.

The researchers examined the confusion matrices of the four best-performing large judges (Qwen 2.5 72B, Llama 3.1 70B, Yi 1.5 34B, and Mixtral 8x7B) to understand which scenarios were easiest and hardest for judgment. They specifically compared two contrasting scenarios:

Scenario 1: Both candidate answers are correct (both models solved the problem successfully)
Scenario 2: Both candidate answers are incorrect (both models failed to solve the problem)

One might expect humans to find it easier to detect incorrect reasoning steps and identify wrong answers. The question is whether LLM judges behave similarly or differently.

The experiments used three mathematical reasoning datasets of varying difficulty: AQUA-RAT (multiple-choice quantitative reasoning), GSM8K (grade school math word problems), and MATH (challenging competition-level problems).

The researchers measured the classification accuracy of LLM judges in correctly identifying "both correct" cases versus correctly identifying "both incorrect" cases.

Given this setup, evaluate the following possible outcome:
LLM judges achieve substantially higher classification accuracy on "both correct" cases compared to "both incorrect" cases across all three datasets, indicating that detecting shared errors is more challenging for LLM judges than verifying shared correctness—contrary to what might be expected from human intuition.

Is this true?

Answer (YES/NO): YES